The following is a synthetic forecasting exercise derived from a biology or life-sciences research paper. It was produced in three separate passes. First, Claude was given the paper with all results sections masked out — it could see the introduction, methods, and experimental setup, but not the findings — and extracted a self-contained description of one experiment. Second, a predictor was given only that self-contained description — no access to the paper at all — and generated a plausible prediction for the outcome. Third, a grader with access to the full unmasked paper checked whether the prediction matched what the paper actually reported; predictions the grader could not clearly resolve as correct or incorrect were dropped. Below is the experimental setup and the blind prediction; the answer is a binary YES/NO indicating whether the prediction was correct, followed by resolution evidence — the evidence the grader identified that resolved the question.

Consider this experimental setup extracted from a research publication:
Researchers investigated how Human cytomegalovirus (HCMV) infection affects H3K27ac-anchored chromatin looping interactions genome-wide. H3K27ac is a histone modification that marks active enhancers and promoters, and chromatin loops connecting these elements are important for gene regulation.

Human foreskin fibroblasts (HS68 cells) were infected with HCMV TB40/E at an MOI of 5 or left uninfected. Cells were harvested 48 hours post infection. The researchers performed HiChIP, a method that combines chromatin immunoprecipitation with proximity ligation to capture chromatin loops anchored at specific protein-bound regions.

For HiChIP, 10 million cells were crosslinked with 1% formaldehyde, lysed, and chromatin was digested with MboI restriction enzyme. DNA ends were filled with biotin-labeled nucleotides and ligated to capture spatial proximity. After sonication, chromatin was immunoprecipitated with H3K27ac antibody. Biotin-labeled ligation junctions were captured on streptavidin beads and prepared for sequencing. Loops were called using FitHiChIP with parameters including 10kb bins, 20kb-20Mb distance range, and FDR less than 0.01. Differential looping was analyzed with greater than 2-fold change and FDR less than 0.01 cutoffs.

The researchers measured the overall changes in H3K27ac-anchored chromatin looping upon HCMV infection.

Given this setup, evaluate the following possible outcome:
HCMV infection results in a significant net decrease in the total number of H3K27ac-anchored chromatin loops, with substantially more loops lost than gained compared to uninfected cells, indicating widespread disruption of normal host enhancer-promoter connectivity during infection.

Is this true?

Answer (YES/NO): YES